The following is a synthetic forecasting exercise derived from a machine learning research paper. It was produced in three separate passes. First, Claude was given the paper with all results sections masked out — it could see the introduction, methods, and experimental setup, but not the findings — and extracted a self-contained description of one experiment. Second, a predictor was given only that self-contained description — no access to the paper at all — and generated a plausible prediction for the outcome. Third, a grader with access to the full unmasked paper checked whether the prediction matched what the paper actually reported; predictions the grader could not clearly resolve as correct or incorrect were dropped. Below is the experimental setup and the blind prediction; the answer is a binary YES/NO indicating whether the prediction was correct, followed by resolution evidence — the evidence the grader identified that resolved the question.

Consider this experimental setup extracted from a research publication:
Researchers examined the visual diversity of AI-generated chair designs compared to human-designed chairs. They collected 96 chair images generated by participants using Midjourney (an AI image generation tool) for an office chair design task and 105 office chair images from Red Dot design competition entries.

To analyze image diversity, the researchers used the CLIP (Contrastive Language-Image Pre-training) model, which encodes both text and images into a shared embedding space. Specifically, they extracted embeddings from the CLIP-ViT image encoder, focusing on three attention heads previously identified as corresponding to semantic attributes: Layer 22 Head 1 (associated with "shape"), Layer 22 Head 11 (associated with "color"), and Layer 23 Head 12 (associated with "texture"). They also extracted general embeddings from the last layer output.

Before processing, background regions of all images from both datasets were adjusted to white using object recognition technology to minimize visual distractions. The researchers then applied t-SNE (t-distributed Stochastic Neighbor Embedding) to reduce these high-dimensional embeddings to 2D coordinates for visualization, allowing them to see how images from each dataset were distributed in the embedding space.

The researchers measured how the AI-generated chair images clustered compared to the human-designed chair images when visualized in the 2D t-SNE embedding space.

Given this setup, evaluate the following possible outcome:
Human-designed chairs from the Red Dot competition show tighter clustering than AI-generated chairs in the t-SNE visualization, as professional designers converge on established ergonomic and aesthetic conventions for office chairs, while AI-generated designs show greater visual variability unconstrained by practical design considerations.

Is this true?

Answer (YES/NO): NO